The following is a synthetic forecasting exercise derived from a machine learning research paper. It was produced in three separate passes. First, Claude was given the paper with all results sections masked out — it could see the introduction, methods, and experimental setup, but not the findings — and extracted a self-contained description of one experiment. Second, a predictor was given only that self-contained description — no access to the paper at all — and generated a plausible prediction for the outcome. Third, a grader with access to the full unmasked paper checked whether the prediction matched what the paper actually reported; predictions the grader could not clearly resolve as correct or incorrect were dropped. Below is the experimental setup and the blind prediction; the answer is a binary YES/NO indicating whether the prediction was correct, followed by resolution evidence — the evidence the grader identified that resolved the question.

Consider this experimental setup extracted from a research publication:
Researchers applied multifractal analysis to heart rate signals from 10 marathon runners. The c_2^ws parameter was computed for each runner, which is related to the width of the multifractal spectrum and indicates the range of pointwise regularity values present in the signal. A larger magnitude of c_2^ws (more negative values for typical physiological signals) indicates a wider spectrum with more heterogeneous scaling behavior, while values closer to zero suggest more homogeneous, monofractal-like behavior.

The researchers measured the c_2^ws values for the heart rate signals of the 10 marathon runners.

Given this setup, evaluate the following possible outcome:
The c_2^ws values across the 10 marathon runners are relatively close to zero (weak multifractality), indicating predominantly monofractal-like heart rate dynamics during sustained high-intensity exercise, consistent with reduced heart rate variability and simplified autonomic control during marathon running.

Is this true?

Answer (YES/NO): NO